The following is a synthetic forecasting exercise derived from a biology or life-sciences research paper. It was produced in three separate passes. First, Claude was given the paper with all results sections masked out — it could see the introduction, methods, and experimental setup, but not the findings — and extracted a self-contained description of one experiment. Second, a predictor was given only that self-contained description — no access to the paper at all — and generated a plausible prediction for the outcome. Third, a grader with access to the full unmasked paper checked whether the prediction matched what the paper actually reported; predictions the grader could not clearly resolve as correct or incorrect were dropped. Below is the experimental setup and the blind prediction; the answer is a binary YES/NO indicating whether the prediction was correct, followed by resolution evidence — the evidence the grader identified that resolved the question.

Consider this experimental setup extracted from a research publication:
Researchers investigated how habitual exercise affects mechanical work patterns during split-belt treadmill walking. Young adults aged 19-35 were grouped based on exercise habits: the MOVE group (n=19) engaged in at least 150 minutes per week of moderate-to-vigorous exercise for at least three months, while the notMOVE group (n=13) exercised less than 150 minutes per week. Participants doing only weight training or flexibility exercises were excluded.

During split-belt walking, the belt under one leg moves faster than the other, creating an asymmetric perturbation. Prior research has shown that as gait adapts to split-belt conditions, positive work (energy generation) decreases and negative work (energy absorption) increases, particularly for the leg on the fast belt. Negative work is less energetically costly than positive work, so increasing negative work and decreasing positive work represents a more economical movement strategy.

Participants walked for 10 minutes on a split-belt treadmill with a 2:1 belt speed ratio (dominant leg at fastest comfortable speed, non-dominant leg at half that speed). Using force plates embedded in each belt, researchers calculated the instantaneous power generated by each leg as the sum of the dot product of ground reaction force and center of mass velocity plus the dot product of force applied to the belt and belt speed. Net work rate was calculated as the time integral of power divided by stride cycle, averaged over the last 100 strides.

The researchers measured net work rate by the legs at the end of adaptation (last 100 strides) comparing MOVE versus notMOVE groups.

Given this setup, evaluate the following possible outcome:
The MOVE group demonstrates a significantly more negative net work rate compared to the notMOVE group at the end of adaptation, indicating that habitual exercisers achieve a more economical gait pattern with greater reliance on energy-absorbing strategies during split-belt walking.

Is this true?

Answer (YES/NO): NO